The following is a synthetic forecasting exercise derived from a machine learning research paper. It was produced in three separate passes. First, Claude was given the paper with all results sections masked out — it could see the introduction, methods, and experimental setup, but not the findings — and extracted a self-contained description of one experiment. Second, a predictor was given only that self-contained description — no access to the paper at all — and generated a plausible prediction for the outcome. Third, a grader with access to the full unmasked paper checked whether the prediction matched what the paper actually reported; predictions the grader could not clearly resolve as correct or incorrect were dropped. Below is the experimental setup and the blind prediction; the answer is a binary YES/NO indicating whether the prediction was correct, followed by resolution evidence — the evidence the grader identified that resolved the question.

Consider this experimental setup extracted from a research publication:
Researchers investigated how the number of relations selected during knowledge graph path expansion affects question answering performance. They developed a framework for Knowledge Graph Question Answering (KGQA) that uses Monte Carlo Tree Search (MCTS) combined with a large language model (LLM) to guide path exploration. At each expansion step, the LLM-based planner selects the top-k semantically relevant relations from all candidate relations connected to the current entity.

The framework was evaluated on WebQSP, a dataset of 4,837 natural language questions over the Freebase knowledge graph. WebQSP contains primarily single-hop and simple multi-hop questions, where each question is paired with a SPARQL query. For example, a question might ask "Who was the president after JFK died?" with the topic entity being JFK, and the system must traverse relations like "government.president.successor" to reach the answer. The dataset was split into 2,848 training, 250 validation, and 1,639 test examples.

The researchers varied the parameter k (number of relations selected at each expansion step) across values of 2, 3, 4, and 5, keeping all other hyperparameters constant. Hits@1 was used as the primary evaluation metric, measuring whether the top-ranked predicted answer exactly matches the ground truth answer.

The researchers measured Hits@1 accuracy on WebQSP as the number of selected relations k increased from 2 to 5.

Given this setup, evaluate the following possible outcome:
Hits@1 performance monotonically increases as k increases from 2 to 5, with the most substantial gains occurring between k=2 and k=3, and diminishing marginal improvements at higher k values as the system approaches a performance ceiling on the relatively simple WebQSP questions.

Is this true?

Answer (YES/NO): NO